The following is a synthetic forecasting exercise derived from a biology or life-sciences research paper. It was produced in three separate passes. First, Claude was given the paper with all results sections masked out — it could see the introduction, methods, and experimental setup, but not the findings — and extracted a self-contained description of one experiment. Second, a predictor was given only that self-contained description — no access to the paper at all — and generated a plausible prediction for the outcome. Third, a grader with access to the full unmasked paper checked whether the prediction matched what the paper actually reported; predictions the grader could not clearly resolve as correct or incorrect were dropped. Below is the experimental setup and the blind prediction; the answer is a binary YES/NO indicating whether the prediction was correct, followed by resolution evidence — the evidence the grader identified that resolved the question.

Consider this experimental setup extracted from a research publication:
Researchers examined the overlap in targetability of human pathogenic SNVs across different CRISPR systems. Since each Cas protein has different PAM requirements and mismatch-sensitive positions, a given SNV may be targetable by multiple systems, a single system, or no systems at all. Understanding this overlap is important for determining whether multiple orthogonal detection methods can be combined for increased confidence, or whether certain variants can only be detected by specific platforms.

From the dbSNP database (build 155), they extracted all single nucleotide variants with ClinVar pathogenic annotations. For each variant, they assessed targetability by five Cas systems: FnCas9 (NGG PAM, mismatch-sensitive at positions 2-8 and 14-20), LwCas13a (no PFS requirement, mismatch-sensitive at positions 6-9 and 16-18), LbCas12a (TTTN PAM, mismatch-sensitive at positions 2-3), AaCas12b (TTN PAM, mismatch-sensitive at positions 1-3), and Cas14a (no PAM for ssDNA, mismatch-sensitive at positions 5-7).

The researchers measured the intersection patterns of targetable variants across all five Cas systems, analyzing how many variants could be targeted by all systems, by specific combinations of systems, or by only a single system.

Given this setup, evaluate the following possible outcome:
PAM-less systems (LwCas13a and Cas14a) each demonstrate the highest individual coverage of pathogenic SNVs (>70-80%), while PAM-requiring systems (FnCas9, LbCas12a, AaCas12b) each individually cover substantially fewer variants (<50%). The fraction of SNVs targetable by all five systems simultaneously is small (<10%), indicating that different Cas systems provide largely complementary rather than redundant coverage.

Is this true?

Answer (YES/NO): NO